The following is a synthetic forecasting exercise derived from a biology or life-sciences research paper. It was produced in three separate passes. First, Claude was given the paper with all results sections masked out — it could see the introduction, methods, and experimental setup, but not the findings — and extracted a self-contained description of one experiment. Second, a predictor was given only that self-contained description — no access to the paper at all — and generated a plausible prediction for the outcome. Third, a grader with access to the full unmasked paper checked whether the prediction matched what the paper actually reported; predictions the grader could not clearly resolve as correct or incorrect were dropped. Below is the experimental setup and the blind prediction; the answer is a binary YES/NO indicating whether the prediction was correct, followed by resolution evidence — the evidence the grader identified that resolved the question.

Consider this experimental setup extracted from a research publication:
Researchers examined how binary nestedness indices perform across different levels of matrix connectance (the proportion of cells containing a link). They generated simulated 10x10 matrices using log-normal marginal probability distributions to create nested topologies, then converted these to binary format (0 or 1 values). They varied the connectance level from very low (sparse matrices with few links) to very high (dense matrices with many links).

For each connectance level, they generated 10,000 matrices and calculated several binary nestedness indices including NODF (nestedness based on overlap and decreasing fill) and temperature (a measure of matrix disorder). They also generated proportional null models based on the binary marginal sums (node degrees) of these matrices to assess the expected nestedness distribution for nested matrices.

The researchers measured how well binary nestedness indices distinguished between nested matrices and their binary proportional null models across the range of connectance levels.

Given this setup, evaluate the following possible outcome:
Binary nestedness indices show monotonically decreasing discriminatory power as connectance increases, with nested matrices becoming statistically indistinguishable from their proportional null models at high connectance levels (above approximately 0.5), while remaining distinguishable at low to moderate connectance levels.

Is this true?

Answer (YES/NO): NO